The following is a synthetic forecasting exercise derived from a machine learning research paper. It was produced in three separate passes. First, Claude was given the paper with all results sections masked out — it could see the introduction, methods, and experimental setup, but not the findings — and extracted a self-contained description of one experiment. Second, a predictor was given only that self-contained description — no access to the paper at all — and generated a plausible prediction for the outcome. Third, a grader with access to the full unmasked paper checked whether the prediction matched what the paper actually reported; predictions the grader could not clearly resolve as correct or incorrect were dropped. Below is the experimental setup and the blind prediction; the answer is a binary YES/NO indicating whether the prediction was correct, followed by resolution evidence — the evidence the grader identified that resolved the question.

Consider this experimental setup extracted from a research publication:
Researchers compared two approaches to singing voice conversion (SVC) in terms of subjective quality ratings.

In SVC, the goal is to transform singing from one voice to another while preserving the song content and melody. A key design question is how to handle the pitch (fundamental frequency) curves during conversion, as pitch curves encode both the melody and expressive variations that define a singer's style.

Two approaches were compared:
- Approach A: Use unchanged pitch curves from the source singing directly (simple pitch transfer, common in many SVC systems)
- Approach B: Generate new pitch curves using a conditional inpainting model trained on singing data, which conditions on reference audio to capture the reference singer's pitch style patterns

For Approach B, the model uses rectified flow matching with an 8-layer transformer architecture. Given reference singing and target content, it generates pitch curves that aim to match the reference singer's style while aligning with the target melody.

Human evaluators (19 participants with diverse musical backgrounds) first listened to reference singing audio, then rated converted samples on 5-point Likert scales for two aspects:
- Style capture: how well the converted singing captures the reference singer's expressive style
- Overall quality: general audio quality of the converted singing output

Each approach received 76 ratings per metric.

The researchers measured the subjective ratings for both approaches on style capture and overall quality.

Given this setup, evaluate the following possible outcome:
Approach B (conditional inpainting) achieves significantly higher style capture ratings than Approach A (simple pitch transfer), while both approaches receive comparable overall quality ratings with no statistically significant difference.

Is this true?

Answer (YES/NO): NO